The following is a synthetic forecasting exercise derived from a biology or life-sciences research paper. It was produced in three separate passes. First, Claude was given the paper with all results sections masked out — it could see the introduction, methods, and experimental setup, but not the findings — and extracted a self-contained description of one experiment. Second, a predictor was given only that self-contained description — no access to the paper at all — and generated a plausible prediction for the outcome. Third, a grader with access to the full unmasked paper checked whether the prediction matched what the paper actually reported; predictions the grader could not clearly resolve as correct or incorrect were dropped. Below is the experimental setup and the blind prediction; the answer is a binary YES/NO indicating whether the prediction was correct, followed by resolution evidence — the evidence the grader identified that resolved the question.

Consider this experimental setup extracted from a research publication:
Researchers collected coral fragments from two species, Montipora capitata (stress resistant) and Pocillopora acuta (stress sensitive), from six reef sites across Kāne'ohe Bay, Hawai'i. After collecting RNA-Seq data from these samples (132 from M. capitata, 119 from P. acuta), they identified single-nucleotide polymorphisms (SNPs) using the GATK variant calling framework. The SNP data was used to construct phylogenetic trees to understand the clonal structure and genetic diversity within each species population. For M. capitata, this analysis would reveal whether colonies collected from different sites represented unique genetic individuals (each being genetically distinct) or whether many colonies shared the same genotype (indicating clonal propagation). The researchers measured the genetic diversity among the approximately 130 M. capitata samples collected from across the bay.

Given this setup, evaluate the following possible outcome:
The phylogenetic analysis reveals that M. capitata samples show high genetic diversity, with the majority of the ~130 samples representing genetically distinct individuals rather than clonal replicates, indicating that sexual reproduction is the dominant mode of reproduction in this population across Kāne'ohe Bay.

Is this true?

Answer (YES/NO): YES